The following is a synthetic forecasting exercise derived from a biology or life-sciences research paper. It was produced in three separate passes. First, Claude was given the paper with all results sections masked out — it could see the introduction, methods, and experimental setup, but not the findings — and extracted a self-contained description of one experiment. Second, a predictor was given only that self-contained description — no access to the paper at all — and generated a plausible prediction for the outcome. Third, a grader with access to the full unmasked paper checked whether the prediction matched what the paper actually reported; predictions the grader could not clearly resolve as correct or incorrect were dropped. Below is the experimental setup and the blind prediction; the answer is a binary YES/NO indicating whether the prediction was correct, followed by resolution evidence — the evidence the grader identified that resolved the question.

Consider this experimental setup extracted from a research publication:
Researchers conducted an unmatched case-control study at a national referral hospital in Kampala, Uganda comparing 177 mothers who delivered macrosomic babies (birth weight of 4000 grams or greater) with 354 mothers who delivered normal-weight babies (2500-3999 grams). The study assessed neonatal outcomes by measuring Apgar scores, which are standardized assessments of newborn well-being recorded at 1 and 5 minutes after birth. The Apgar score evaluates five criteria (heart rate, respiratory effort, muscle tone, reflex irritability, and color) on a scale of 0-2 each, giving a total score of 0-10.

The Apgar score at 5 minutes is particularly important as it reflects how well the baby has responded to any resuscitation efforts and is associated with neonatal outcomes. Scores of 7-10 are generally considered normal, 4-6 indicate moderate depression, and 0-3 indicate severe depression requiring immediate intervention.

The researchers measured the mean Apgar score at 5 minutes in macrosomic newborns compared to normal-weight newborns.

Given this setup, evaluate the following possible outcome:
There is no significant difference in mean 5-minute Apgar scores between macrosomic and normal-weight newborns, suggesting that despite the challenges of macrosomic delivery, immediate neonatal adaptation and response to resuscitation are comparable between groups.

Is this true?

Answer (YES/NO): NO